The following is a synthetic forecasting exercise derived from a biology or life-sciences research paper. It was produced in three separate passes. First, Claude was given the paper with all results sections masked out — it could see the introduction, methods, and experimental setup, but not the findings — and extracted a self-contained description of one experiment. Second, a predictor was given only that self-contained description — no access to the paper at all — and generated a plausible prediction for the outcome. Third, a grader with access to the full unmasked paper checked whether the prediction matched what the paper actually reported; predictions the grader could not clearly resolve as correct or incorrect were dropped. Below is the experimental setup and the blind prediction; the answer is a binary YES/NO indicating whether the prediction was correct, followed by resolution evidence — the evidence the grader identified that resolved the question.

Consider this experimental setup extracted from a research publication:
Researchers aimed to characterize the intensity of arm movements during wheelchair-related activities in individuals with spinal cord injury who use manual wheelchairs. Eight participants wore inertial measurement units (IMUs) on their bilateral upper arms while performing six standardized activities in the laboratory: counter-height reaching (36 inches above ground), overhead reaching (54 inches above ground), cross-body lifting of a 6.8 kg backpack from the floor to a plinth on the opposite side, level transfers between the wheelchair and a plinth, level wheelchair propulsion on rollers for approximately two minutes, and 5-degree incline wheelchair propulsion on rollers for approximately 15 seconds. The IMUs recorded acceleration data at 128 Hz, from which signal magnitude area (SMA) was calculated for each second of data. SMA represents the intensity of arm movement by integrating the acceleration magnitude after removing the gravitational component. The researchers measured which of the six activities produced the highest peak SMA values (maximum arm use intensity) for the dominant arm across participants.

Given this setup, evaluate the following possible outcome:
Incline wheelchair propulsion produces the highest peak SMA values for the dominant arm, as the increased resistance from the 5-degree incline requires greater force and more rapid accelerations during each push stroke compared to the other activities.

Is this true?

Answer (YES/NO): NO